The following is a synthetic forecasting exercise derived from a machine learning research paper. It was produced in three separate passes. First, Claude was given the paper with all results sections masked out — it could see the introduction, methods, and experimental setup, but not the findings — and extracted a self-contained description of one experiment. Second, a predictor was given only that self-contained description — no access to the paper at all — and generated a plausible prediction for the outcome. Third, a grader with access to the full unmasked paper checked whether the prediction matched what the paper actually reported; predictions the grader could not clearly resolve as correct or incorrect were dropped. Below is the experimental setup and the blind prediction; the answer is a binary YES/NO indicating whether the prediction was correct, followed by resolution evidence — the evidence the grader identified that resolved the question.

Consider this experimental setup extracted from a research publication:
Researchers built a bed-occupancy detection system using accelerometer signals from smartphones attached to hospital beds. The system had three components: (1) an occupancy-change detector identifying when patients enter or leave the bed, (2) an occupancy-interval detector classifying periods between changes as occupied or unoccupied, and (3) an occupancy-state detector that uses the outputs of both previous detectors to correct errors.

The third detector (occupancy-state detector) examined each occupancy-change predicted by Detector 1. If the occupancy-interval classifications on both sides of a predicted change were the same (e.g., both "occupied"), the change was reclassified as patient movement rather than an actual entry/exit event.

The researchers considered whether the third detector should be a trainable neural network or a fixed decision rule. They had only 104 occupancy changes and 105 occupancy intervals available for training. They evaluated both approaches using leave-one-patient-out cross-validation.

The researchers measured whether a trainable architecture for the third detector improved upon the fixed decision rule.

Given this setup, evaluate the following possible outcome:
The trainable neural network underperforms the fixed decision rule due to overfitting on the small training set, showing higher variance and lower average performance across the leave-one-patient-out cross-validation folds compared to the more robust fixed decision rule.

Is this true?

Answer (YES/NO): NO